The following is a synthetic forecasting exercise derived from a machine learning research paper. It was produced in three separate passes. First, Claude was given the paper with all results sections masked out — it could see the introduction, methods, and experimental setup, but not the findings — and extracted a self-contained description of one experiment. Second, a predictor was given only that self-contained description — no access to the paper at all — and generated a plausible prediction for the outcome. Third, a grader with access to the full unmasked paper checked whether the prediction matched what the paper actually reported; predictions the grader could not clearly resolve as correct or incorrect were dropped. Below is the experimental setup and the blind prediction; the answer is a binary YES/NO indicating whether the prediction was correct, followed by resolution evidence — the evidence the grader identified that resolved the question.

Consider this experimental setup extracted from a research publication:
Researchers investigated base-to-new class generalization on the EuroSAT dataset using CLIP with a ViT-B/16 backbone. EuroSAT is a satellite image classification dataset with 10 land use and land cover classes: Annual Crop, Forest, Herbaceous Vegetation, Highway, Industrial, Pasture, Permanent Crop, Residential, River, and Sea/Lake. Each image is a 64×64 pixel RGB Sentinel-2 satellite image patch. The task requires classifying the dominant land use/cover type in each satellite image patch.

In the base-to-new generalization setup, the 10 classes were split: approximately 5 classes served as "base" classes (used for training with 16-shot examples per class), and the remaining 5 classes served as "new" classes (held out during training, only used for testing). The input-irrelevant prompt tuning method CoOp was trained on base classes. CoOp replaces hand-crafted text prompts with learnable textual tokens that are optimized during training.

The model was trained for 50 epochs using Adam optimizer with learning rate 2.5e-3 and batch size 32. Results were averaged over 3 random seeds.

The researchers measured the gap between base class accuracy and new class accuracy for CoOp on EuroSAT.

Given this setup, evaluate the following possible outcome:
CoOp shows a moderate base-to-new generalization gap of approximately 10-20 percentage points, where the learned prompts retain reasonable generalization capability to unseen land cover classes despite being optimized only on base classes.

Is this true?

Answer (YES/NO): NO